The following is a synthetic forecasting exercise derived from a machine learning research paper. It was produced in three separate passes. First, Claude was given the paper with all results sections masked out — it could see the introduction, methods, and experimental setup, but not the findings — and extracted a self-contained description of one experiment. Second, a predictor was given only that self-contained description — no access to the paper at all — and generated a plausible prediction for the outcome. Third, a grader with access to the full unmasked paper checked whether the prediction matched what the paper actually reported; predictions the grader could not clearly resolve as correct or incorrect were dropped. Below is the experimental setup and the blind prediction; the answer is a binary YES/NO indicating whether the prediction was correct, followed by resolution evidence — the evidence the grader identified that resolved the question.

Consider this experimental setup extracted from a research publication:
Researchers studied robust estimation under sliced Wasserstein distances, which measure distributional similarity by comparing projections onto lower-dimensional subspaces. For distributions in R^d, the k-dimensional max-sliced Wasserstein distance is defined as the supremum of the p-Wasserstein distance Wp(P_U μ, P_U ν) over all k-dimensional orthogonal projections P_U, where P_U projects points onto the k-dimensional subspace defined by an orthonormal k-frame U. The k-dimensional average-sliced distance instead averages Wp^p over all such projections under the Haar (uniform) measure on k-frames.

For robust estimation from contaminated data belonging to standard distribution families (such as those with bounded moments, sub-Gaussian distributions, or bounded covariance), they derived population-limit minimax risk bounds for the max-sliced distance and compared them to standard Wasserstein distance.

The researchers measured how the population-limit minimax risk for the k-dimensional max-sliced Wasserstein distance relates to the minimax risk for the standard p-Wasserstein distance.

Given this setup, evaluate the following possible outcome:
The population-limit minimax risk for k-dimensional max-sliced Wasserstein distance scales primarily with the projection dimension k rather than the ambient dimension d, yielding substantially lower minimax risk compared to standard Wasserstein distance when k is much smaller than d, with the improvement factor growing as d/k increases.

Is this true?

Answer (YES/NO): YES